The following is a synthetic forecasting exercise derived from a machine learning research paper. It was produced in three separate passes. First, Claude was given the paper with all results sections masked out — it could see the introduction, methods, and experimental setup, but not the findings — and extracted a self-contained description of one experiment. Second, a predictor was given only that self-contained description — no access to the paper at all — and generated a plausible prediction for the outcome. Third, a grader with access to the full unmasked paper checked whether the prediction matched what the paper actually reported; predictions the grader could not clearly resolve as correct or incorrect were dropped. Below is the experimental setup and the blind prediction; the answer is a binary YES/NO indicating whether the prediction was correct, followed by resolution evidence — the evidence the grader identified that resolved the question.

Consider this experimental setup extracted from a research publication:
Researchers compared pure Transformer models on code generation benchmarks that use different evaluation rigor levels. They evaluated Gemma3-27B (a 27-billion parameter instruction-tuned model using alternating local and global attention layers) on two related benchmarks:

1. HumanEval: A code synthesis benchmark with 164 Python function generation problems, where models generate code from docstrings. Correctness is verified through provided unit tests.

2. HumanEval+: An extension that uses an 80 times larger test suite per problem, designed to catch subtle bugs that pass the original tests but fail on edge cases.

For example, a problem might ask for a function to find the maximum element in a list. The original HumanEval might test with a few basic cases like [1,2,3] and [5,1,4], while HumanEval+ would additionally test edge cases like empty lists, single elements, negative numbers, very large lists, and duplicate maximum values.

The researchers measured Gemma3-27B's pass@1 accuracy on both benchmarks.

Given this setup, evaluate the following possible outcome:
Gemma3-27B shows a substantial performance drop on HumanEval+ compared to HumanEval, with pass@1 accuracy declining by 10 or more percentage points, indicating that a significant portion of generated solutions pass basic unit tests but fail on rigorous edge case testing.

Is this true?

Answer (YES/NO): NO